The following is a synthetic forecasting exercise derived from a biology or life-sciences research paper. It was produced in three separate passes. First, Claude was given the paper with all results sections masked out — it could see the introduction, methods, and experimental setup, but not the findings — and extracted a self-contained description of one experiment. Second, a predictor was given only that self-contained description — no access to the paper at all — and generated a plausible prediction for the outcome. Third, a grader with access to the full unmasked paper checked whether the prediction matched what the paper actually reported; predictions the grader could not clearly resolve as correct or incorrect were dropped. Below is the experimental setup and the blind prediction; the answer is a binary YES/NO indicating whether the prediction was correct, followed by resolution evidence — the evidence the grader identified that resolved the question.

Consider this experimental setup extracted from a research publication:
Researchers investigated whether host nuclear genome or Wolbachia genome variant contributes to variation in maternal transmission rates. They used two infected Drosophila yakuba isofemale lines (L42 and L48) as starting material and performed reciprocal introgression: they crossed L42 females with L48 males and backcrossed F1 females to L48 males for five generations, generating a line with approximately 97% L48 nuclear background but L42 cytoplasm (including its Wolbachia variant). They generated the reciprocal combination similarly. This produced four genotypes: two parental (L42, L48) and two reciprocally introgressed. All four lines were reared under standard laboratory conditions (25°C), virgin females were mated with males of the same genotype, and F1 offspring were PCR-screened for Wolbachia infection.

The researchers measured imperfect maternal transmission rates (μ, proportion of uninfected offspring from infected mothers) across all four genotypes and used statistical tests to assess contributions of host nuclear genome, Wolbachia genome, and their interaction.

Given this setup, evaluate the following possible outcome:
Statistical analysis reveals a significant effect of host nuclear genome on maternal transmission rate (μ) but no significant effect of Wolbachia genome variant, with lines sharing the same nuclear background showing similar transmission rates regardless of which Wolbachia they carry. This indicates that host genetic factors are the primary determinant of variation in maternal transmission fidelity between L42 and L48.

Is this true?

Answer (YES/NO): NO